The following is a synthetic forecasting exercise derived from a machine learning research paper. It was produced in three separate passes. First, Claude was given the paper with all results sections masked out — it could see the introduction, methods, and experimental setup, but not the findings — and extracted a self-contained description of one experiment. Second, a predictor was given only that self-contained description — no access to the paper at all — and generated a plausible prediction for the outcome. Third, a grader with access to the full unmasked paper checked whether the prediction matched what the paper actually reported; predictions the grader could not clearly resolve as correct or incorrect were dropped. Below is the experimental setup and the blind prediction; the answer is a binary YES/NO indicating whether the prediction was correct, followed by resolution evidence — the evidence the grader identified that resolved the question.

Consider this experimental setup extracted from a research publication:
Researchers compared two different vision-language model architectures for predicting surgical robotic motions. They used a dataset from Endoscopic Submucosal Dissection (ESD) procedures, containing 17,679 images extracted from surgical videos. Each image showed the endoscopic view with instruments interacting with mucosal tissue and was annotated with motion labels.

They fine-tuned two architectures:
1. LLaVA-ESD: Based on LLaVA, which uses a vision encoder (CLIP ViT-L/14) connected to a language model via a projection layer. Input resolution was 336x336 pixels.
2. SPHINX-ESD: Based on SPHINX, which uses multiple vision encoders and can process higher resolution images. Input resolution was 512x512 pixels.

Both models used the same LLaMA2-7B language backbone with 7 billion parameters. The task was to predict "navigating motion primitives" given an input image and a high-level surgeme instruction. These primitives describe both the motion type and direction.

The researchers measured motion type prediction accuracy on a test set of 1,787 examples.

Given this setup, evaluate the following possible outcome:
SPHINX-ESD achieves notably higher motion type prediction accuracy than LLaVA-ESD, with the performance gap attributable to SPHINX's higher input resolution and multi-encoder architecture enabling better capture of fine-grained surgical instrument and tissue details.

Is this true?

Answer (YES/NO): NO